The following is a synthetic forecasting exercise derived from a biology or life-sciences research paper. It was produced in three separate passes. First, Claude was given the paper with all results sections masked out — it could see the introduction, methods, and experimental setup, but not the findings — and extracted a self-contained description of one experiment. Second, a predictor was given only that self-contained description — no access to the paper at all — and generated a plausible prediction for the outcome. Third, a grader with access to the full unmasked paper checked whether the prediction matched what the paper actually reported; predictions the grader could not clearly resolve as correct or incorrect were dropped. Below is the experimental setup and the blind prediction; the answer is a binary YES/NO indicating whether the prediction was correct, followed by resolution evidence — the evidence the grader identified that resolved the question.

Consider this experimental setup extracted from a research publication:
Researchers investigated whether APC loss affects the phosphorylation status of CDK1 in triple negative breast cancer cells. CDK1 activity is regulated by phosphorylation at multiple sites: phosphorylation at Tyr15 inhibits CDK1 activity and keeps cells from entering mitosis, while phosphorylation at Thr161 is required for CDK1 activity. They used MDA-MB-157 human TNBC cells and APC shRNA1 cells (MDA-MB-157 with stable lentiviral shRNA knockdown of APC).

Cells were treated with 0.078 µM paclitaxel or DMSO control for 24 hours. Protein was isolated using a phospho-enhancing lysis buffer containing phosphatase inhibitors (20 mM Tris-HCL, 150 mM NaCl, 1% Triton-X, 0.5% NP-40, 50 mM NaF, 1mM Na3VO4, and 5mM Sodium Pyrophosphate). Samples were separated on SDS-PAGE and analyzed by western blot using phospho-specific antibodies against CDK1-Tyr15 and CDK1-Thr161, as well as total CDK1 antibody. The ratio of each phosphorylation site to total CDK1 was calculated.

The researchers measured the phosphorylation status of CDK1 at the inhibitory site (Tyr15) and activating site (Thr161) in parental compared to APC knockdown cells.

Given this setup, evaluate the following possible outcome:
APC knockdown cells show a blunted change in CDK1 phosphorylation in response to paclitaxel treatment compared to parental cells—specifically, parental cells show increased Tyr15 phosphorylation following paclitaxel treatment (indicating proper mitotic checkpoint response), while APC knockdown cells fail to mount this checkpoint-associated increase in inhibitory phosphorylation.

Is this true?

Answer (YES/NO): NO